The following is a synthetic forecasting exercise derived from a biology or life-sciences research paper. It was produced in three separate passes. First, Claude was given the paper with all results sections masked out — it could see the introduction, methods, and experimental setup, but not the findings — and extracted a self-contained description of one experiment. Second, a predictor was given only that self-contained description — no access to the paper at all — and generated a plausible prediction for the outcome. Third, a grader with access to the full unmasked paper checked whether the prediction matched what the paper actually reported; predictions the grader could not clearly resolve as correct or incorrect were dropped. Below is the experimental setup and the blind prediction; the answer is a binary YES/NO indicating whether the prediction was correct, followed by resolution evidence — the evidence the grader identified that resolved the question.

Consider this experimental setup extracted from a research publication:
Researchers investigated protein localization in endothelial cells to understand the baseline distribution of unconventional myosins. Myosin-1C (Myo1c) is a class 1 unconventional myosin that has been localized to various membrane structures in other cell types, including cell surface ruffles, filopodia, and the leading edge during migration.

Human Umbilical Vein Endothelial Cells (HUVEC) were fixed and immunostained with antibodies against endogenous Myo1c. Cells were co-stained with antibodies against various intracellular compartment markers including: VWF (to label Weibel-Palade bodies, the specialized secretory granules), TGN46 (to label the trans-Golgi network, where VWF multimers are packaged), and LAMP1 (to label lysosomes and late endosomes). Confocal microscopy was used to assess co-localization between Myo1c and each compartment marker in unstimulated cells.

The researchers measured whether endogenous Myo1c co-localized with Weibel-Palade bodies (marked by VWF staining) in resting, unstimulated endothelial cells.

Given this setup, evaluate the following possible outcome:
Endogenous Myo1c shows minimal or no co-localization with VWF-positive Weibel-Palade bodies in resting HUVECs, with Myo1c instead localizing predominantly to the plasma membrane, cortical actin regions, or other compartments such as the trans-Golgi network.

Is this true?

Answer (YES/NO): YES